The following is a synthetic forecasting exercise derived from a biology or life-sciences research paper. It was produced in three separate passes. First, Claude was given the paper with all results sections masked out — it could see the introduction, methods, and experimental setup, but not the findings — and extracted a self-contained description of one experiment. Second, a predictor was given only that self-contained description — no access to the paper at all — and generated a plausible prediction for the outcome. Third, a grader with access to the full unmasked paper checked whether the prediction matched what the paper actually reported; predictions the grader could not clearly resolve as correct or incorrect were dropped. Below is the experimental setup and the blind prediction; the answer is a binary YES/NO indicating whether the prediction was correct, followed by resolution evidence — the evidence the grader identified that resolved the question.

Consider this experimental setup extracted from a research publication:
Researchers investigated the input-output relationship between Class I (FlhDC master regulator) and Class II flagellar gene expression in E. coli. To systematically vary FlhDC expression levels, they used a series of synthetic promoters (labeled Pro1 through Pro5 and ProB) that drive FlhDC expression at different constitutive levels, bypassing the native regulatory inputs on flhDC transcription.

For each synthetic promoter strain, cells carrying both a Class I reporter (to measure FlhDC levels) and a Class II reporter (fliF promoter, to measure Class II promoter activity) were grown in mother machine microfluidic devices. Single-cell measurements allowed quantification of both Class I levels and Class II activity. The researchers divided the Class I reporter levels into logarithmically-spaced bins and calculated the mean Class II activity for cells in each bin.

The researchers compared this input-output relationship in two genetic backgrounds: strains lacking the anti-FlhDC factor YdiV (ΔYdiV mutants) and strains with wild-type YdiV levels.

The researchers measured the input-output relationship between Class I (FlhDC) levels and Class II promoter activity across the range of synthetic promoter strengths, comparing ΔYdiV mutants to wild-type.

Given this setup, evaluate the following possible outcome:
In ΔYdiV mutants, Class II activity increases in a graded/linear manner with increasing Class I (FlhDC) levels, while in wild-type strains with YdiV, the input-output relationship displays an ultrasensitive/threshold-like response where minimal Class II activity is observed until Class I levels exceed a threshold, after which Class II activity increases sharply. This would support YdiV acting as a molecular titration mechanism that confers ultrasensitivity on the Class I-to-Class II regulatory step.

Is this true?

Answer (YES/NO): NO